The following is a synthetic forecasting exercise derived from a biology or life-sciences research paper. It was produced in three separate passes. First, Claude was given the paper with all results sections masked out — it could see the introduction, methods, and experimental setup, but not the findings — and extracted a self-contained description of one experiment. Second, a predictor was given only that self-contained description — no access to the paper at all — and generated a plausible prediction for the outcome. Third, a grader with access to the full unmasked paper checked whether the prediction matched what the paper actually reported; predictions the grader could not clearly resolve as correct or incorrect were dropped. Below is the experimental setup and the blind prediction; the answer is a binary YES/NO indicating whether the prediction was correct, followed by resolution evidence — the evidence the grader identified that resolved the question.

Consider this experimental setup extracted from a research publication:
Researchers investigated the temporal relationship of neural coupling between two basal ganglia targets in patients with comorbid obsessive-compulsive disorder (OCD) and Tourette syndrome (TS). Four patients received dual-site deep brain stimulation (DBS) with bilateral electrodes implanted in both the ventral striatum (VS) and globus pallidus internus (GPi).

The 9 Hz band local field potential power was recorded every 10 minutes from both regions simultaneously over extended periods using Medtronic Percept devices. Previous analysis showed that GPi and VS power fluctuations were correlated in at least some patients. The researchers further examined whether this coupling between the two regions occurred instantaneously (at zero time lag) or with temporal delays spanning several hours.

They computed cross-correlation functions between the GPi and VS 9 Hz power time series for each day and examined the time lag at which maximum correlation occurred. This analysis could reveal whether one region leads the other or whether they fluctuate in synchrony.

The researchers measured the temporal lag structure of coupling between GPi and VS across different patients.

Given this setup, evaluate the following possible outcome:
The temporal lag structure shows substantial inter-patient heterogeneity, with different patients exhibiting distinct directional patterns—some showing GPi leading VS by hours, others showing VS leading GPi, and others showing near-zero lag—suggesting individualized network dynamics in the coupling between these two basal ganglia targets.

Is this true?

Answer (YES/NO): NO